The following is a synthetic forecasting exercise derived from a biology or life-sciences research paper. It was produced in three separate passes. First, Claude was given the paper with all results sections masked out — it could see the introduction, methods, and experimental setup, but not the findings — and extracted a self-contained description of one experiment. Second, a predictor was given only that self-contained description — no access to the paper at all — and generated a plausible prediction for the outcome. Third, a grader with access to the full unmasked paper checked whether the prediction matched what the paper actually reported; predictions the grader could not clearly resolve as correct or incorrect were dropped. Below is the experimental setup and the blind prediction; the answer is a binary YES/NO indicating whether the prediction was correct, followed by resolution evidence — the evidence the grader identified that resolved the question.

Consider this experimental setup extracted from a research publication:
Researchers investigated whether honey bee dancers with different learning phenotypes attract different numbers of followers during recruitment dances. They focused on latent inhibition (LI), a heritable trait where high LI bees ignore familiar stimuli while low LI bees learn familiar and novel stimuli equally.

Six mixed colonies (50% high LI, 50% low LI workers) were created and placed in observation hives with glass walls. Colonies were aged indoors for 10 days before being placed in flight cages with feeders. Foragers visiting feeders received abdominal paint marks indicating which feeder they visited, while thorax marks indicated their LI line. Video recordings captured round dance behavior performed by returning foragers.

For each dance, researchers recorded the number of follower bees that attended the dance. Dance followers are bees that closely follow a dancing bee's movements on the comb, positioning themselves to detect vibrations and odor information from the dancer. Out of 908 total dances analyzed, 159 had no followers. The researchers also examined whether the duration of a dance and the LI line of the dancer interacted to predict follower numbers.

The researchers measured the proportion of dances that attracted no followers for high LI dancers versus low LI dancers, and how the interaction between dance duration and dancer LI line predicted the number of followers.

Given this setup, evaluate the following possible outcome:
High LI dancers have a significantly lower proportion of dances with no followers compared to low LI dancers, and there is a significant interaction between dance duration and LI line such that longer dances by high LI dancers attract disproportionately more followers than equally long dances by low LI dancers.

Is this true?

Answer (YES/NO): YES